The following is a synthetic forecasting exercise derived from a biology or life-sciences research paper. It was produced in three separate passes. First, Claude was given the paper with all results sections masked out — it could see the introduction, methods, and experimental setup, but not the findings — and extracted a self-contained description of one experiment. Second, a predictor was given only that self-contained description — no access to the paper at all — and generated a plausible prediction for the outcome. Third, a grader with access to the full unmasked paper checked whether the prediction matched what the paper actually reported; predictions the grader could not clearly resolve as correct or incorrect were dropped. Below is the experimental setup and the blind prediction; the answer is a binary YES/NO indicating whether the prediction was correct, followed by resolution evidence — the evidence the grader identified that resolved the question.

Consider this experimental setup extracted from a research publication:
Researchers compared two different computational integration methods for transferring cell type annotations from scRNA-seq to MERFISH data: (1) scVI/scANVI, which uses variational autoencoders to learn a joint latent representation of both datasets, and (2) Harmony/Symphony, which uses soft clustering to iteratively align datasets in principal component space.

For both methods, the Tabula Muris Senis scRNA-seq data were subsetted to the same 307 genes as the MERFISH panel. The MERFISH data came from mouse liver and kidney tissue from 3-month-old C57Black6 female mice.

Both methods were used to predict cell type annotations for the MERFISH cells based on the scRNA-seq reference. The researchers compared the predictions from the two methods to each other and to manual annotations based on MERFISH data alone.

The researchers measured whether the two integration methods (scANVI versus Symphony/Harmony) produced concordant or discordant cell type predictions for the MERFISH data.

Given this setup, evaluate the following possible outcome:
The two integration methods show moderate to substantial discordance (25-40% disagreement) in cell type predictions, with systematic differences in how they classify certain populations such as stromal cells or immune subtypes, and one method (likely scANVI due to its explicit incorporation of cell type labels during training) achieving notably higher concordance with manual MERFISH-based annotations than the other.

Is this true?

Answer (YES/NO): NO